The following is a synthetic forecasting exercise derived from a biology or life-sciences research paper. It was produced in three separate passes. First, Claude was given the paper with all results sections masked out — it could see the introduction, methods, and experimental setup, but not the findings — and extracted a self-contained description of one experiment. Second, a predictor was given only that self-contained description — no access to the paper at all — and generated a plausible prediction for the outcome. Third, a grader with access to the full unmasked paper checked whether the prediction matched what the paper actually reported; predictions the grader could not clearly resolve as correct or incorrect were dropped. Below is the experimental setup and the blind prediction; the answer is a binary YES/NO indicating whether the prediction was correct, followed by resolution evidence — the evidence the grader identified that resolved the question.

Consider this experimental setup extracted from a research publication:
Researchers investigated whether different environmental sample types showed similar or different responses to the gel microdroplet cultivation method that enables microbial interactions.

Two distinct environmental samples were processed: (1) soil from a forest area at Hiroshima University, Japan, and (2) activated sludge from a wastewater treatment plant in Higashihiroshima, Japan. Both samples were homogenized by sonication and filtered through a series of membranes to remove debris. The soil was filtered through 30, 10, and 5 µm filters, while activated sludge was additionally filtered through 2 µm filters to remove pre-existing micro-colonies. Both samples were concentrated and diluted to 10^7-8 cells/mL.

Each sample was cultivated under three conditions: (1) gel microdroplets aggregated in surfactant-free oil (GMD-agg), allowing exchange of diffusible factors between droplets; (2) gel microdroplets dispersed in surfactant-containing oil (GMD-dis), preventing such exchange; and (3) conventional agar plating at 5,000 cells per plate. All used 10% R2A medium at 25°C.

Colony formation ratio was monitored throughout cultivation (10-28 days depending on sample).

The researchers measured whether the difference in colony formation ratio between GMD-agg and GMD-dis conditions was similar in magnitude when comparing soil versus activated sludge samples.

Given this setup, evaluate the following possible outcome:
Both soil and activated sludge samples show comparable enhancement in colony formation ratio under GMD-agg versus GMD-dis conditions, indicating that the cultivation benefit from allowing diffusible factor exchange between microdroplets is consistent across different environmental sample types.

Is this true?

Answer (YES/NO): YES